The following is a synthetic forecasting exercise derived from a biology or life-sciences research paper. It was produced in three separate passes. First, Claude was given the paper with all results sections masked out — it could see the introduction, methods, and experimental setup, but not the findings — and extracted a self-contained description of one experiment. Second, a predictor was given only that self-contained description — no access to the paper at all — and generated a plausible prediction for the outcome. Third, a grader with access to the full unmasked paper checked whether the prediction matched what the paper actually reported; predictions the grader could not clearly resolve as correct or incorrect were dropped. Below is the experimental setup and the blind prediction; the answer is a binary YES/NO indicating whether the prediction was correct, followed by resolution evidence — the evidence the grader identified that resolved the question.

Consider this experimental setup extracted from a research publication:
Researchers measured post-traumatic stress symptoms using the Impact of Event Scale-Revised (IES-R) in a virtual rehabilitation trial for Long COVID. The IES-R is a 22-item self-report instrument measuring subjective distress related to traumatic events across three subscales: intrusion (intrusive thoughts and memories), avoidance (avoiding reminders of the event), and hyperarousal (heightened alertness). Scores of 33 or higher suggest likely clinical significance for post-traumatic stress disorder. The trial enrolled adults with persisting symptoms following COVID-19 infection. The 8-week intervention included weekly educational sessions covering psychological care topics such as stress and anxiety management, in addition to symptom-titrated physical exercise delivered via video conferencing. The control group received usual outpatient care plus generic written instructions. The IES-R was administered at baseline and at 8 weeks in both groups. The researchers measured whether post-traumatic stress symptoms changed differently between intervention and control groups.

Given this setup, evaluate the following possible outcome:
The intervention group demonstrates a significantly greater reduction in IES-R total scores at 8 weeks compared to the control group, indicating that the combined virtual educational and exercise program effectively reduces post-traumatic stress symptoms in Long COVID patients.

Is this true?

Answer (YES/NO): NO